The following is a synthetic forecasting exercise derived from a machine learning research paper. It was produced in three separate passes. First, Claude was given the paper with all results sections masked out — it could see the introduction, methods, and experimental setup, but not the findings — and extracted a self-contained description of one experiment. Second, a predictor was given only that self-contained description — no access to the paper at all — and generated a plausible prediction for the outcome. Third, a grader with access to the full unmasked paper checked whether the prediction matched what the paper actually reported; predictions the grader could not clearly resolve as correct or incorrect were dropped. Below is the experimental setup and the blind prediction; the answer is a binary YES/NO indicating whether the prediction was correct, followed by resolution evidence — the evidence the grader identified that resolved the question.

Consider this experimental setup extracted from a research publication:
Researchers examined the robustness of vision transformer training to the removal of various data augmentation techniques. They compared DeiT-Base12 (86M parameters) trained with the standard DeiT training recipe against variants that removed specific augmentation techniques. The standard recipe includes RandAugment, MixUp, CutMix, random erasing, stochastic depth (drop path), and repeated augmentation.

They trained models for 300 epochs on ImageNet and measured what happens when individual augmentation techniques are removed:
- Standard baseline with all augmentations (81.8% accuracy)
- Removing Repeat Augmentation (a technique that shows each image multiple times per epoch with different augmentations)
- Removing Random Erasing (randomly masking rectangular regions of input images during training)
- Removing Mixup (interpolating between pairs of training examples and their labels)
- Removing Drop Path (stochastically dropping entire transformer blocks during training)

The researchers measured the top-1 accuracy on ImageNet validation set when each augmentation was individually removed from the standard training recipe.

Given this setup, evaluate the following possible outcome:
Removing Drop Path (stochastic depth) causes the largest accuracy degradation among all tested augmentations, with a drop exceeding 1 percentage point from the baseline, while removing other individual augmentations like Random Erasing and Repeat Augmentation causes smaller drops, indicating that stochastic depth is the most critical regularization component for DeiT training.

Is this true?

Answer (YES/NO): NO